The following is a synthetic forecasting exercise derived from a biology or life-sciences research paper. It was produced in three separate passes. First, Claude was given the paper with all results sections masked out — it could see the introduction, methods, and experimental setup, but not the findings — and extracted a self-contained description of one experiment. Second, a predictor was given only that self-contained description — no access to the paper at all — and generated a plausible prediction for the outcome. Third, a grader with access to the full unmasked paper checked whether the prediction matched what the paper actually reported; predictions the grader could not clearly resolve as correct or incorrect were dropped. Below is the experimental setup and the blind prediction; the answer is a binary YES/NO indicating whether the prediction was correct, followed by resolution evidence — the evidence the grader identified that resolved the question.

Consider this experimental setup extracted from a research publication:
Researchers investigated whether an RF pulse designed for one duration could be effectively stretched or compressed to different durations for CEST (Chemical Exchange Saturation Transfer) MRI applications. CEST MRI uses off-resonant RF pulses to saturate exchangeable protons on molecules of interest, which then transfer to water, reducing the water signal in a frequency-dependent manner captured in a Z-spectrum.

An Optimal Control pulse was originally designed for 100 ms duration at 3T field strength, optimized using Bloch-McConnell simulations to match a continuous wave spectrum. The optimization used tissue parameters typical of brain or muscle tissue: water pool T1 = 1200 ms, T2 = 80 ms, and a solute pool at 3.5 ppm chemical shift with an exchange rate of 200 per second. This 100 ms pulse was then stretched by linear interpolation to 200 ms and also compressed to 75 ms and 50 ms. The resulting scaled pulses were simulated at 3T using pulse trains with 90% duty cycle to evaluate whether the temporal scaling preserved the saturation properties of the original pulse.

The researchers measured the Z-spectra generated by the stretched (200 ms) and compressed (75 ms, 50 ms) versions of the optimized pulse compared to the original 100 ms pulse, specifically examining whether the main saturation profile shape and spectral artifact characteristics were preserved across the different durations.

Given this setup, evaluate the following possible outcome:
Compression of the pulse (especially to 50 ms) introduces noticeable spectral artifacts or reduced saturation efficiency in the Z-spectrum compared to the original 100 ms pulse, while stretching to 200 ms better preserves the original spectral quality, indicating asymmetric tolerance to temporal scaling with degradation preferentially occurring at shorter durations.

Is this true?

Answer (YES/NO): YES